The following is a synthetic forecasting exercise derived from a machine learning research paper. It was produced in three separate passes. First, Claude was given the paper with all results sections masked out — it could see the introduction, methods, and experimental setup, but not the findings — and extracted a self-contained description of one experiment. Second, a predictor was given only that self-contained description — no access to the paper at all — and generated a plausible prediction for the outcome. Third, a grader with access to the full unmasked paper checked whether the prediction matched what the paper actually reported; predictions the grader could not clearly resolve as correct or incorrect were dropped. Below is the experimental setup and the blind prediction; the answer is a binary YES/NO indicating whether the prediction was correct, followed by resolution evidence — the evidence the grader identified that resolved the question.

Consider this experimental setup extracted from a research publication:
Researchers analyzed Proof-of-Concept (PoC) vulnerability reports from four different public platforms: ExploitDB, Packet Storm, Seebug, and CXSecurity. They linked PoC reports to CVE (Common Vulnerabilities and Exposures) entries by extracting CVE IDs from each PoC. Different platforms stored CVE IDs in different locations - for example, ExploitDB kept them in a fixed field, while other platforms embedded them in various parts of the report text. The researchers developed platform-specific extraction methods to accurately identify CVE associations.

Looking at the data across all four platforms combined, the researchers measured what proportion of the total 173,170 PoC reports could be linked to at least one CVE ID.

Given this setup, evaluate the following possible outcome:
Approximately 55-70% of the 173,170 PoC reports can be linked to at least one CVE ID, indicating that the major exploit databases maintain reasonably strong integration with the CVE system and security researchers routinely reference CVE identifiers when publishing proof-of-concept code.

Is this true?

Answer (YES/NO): NO